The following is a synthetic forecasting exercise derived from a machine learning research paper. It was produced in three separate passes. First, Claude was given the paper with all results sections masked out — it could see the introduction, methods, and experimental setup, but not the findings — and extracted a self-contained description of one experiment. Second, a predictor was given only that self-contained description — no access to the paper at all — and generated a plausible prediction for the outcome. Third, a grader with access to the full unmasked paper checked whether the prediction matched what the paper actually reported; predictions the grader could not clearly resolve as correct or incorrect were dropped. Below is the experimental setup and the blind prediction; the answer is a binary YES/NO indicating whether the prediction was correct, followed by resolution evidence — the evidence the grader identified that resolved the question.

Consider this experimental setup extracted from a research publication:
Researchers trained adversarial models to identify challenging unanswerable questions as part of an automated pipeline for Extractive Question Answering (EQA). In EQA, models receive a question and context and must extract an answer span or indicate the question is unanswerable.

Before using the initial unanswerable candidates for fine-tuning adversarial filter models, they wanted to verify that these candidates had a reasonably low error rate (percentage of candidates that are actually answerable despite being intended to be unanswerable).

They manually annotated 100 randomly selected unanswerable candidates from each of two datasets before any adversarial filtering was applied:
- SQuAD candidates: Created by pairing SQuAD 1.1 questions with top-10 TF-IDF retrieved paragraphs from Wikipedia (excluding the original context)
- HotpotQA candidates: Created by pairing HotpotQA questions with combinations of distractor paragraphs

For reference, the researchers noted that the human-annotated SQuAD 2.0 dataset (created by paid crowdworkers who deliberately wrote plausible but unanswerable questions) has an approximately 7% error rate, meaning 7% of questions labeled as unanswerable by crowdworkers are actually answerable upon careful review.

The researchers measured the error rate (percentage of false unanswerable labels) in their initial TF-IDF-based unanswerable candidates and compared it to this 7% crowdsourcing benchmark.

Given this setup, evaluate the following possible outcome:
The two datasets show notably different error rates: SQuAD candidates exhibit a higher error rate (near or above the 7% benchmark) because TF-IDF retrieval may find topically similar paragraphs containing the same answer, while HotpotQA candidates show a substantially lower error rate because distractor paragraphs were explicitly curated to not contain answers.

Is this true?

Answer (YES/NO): NO